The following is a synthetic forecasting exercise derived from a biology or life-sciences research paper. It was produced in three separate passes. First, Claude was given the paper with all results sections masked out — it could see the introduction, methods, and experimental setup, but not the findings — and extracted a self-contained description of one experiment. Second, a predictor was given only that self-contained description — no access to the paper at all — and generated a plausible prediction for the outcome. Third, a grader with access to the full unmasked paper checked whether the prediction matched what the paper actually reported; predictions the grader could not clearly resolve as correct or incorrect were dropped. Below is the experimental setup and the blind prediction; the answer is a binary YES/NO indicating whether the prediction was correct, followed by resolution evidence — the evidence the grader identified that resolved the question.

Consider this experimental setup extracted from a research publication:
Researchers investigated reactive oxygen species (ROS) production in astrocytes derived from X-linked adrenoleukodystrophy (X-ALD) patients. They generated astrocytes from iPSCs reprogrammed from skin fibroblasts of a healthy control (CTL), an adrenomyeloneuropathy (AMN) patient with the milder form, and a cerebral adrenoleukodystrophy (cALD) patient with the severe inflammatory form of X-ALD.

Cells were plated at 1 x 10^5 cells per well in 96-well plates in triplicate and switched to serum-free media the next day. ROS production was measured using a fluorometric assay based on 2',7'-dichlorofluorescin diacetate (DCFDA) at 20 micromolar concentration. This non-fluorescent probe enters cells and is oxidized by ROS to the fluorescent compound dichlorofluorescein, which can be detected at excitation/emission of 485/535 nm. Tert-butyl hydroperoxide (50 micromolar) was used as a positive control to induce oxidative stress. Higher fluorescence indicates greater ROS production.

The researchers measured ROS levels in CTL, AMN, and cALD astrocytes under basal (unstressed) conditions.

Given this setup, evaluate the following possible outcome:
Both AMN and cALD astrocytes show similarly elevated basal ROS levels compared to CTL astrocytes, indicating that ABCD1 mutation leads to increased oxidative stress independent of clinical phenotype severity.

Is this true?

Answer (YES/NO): NO